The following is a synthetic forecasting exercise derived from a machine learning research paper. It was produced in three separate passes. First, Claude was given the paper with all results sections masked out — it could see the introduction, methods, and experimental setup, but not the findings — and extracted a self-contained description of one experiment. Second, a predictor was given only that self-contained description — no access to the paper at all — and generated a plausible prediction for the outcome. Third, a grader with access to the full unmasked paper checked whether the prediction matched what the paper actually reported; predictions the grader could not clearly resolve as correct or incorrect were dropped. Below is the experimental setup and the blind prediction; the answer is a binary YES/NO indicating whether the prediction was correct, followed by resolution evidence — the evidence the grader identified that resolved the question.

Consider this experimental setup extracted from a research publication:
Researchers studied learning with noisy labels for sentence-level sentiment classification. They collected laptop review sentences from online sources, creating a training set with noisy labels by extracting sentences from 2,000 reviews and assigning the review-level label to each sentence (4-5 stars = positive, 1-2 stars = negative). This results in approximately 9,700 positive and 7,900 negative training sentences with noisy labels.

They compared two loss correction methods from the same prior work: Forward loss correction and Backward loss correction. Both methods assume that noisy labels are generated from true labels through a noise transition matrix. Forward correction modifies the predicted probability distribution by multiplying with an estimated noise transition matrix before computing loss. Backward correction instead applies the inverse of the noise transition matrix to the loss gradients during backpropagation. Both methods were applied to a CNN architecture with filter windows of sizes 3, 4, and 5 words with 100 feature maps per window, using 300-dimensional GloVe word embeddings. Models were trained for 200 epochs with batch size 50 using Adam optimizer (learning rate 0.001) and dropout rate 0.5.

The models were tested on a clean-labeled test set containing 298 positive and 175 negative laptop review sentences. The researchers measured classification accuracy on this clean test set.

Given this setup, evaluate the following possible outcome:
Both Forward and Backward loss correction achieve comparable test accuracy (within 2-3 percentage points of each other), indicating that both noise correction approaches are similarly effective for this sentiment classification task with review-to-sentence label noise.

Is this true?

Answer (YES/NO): NO